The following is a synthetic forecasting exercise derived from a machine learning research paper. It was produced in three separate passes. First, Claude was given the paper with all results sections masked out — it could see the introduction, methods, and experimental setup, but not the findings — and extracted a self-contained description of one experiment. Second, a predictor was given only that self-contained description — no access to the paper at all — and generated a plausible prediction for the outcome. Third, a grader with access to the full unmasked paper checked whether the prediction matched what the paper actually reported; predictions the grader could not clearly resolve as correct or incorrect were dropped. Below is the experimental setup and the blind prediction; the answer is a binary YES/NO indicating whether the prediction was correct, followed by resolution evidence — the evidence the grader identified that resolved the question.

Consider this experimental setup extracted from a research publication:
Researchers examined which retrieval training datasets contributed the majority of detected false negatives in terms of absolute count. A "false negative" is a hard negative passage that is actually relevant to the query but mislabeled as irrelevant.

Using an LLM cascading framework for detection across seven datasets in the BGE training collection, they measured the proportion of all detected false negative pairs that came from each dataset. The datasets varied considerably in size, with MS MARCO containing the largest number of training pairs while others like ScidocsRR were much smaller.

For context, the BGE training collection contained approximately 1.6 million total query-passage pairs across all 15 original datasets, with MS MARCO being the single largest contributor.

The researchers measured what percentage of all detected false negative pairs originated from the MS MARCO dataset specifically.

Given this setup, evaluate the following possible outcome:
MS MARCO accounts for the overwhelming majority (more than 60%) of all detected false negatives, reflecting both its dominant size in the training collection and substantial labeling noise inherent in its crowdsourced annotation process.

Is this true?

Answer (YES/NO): YES